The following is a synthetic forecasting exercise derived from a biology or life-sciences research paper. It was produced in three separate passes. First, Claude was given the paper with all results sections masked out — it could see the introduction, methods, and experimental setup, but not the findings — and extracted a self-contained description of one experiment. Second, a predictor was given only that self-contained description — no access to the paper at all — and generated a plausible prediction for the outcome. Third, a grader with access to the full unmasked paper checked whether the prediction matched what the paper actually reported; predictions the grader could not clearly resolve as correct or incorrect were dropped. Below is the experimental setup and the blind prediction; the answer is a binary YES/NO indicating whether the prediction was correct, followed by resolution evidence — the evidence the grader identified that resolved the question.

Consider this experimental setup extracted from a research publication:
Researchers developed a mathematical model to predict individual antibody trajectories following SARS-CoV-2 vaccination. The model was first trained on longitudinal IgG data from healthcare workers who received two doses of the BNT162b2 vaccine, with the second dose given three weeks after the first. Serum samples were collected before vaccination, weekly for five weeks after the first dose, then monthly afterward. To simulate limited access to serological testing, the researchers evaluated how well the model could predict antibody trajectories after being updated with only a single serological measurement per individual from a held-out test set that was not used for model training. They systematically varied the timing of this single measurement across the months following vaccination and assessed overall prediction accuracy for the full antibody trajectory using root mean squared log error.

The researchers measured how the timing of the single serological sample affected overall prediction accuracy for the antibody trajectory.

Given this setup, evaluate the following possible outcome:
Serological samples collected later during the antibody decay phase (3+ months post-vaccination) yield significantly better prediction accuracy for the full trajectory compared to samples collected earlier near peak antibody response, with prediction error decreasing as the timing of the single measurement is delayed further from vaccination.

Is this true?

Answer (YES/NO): NO